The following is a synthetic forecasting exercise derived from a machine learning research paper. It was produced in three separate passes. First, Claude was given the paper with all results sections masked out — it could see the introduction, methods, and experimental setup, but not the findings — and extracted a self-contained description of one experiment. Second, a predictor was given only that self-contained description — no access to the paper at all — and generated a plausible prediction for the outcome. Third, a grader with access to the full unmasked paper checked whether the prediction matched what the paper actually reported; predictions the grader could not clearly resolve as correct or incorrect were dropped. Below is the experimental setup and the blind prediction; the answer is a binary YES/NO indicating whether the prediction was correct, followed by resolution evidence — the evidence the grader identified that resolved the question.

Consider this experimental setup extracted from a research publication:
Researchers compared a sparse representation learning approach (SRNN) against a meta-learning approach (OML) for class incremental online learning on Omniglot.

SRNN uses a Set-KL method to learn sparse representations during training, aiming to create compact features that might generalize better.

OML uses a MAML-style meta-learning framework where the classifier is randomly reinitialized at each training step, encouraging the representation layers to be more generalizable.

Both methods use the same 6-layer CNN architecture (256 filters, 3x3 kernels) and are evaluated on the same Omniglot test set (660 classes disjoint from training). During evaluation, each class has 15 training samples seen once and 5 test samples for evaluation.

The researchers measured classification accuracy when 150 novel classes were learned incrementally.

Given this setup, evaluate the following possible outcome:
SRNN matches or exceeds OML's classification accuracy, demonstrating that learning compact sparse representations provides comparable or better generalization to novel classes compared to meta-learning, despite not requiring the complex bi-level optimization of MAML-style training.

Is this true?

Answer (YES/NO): NO